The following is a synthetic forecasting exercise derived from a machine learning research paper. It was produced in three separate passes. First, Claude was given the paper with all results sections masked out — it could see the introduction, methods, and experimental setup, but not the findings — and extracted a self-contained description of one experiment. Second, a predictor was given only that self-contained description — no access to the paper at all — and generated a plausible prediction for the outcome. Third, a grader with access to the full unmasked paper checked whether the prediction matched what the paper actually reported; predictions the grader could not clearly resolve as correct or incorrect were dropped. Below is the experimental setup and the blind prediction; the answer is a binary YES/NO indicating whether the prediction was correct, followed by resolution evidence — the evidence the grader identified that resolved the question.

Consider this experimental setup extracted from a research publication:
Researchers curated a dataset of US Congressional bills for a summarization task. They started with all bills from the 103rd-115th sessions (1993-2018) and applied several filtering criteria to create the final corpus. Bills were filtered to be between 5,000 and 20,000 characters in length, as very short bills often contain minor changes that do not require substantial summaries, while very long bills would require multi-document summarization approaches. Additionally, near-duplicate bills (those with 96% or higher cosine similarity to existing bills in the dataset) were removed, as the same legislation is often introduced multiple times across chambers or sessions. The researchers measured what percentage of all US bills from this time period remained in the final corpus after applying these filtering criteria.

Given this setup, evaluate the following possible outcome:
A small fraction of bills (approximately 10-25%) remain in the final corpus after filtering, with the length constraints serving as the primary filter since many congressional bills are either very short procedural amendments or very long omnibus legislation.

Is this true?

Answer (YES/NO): YES